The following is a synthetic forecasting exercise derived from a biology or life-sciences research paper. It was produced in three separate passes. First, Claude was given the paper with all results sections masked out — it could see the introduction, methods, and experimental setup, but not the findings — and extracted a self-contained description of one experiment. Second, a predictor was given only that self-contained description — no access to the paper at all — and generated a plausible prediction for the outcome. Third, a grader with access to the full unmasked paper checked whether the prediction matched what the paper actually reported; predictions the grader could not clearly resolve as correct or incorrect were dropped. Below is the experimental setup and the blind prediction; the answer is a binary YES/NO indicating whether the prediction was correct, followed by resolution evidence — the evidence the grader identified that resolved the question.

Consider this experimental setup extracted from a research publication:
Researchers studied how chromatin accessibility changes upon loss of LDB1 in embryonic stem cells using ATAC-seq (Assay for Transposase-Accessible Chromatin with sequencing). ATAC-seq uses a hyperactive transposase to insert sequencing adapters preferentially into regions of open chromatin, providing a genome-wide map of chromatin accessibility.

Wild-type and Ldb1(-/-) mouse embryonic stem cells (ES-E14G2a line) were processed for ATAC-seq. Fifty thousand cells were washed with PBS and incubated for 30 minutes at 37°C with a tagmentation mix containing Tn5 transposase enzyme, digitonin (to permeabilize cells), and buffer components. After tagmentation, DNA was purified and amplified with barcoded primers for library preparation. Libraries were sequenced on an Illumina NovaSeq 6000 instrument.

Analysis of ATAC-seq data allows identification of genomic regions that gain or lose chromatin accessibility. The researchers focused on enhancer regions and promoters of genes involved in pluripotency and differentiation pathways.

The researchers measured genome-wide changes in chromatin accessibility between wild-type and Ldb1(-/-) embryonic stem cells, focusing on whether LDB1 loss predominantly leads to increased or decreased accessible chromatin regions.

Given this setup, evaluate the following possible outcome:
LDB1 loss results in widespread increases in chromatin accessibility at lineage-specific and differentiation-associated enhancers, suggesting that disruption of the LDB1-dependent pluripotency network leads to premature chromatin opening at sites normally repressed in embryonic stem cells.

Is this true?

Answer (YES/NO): NO